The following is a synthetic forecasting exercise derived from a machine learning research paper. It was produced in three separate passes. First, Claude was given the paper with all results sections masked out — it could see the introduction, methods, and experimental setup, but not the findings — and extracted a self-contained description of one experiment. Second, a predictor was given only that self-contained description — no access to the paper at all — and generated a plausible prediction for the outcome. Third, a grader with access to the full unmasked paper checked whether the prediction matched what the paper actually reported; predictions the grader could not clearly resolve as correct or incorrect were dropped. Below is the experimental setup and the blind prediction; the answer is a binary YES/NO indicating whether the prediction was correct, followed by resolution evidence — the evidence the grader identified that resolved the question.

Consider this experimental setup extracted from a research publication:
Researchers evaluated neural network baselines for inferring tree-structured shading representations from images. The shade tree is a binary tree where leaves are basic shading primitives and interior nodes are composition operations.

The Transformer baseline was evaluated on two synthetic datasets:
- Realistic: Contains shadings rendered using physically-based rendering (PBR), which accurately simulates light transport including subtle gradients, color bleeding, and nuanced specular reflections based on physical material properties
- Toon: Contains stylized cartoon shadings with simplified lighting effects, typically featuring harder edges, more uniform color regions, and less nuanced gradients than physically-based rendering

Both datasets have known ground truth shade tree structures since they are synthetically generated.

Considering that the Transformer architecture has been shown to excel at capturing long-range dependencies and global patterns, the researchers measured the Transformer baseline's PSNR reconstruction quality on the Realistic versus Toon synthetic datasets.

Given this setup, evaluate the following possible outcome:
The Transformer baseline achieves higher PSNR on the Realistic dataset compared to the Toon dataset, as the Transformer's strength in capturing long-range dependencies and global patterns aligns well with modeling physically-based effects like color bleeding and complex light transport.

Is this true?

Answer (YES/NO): NO